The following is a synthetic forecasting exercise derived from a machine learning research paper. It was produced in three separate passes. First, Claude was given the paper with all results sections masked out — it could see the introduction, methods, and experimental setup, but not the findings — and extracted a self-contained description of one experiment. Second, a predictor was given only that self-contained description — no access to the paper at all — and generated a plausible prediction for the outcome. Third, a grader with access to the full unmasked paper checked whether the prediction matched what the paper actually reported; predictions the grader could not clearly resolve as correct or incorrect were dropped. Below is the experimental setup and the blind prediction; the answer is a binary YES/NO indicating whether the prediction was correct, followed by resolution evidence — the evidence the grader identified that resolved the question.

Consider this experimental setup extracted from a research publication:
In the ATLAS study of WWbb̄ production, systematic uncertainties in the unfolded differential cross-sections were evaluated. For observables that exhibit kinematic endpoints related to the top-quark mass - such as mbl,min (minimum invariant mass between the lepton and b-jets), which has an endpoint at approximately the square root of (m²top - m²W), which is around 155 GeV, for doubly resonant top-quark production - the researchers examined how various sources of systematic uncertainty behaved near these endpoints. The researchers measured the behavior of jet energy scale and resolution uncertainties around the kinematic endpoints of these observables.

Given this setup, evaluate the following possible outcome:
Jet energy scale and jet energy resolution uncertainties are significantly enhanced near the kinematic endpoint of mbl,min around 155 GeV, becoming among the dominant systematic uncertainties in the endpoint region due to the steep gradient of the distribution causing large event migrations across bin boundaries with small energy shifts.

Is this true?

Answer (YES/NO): YES